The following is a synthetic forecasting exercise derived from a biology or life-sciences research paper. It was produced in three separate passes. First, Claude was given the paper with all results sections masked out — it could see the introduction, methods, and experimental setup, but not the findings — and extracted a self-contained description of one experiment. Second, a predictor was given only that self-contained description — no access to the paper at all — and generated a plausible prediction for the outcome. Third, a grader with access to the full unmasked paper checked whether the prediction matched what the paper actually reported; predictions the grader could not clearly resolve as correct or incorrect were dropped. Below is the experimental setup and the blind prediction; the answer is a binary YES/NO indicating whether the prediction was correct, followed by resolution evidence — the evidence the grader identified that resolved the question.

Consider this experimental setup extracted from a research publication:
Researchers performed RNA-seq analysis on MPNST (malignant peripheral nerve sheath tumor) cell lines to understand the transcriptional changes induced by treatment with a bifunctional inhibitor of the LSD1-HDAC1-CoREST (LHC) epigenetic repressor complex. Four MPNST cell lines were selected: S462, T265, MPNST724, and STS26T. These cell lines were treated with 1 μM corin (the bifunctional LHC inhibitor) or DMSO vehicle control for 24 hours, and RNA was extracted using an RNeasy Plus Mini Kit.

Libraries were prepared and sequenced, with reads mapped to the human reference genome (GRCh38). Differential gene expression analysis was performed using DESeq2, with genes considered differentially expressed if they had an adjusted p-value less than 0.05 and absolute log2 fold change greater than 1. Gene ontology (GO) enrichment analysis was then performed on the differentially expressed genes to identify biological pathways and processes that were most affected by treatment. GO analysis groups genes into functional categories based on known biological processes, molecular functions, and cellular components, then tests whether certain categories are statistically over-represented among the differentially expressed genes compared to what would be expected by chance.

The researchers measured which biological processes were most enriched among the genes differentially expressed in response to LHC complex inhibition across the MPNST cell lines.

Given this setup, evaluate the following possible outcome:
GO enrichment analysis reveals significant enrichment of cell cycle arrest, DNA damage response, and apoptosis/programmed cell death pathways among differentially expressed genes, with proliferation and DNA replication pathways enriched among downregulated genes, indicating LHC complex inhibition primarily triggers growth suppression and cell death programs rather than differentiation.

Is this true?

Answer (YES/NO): NO